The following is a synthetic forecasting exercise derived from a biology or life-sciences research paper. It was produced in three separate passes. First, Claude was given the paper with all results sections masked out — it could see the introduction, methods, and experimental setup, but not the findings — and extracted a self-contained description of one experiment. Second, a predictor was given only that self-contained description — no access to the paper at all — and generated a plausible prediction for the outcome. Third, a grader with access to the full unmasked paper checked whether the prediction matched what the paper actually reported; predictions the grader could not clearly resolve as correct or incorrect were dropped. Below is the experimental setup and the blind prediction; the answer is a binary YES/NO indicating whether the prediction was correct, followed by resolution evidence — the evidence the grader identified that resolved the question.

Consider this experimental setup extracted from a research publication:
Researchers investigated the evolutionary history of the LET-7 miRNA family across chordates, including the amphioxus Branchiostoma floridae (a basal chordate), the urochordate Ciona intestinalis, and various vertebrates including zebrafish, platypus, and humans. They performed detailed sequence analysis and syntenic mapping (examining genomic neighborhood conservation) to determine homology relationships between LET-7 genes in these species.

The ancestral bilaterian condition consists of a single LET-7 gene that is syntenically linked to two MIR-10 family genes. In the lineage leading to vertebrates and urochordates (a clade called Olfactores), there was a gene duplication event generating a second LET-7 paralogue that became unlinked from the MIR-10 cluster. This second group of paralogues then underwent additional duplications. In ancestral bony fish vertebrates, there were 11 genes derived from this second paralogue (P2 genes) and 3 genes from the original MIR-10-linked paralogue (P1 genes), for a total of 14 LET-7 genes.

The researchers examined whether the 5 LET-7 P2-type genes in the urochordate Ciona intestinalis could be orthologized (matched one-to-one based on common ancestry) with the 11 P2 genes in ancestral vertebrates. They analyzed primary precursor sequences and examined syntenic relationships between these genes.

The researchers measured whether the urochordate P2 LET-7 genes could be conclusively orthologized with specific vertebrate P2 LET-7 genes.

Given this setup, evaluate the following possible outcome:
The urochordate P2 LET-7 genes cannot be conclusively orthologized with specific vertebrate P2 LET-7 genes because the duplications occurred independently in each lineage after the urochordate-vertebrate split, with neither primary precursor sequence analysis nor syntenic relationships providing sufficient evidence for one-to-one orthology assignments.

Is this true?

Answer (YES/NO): NO